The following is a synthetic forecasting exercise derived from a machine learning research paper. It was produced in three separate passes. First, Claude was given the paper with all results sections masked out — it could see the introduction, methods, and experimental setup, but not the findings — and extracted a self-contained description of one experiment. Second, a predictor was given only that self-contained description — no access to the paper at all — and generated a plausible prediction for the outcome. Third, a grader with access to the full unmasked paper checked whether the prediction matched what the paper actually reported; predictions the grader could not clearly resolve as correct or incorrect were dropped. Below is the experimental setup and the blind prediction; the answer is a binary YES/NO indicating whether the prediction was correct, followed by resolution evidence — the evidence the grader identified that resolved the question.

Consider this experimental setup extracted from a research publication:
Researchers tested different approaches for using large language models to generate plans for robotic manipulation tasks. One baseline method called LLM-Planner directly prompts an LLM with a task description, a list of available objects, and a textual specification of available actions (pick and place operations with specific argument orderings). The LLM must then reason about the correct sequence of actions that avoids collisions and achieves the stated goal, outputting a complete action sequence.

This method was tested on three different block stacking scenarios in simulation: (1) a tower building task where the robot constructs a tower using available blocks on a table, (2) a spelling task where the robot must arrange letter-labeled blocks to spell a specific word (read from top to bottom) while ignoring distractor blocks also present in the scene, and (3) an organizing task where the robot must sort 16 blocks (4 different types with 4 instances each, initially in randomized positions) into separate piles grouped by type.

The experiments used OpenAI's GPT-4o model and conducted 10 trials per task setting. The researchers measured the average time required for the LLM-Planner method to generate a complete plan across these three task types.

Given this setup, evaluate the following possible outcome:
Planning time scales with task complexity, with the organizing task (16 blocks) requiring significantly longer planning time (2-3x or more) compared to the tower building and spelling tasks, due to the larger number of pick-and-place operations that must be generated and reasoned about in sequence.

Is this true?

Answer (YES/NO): YES